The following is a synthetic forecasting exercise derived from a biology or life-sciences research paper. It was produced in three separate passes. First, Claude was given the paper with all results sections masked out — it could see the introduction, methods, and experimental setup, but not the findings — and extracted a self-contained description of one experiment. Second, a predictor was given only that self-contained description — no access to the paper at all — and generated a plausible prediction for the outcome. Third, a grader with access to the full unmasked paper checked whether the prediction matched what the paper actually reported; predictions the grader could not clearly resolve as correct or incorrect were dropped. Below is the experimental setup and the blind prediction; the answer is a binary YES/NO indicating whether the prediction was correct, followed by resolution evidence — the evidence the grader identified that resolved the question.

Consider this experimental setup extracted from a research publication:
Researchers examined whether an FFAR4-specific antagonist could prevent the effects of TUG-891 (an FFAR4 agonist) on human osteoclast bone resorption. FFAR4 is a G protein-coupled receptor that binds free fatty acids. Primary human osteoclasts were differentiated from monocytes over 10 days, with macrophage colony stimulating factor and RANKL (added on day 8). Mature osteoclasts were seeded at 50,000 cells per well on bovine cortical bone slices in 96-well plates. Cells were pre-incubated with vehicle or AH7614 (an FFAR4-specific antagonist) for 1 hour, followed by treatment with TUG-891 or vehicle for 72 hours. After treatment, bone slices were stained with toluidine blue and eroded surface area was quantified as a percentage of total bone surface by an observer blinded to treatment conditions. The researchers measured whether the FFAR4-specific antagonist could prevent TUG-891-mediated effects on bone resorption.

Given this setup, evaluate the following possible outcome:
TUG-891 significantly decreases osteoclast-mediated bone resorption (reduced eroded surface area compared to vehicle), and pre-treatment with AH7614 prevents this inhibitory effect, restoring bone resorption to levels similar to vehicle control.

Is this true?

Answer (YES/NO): YES